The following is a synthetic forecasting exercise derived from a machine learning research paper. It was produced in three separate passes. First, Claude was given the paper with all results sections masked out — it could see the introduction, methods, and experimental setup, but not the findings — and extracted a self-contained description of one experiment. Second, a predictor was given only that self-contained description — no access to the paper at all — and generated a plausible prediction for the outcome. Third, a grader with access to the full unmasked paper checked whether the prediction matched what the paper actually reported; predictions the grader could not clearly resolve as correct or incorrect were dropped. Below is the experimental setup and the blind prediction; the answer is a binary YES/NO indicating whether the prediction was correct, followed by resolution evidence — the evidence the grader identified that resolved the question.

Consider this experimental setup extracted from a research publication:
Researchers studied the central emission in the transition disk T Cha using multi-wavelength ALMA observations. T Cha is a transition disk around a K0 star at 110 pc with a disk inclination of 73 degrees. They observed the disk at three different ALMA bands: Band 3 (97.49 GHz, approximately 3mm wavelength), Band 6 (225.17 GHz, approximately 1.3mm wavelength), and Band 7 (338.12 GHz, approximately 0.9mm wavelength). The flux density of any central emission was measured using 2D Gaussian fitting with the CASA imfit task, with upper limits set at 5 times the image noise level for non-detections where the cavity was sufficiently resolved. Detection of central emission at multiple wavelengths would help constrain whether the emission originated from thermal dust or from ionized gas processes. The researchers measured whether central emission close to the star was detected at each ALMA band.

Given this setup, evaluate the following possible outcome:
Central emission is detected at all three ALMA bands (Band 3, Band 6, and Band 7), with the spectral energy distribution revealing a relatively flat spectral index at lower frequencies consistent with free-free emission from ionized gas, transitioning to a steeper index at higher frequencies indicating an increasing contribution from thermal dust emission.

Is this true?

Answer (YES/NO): NO